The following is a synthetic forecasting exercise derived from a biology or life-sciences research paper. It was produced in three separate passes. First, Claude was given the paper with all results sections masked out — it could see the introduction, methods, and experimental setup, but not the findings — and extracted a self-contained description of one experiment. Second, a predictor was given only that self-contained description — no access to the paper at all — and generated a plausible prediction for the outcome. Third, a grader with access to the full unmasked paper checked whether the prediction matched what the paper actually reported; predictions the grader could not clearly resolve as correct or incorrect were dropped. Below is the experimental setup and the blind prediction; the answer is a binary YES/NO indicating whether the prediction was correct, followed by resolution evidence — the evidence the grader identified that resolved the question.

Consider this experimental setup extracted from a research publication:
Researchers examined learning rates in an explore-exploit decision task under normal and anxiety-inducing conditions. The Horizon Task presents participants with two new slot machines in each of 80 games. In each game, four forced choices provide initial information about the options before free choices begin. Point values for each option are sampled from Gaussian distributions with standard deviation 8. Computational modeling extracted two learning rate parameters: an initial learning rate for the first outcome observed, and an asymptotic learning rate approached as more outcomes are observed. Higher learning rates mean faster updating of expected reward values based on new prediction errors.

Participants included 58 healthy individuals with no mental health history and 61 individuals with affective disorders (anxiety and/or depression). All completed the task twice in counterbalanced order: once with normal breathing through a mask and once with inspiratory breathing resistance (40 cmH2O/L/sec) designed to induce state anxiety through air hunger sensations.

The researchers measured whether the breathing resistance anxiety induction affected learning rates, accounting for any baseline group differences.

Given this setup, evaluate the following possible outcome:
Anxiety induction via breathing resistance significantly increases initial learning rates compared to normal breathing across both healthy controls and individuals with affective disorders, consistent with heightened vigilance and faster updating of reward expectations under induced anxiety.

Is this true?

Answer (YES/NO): NO